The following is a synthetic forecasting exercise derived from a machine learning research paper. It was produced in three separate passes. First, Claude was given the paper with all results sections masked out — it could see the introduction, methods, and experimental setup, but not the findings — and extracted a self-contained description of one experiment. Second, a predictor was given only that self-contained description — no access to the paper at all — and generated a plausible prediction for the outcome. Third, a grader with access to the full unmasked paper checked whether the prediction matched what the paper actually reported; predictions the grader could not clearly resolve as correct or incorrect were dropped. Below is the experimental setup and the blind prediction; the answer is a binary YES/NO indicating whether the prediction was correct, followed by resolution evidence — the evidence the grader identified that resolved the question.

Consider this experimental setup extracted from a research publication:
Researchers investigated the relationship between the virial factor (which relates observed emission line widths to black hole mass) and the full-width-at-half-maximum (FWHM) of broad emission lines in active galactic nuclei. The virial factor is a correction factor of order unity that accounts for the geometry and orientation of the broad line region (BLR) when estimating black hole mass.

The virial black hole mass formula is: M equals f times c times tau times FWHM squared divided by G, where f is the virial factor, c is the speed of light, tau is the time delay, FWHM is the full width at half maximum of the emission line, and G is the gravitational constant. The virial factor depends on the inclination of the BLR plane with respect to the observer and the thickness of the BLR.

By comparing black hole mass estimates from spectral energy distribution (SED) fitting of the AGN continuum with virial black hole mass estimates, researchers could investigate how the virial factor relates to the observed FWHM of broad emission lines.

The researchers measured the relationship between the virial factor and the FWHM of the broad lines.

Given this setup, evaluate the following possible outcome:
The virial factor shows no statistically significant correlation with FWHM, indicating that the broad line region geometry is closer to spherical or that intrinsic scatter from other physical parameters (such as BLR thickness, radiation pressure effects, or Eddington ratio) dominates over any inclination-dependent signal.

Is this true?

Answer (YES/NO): NO